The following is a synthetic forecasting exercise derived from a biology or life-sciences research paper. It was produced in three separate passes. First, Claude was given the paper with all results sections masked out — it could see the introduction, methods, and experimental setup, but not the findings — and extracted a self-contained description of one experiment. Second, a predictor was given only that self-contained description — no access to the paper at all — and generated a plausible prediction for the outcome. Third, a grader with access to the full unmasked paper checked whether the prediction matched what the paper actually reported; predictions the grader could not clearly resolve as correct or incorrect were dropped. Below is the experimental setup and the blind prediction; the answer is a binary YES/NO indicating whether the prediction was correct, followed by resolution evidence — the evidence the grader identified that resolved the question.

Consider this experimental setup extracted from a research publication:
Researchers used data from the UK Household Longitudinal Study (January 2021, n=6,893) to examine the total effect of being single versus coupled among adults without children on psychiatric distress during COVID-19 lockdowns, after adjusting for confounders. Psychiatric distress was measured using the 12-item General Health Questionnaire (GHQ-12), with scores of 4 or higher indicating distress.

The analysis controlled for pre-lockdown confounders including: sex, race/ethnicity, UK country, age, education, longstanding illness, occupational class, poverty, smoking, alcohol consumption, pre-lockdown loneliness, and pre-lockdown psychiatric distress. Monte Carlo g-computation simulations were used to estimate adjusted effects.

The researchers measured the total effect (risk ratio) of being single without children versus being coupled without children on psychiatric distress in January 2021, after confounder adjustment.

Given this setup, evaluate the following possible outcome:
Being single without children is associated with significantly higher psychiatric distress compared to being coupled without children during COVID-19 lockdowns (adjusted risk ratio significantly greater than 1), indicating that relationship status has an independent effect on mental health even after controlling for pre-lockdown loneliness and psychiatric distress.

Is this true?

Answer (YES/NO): YES